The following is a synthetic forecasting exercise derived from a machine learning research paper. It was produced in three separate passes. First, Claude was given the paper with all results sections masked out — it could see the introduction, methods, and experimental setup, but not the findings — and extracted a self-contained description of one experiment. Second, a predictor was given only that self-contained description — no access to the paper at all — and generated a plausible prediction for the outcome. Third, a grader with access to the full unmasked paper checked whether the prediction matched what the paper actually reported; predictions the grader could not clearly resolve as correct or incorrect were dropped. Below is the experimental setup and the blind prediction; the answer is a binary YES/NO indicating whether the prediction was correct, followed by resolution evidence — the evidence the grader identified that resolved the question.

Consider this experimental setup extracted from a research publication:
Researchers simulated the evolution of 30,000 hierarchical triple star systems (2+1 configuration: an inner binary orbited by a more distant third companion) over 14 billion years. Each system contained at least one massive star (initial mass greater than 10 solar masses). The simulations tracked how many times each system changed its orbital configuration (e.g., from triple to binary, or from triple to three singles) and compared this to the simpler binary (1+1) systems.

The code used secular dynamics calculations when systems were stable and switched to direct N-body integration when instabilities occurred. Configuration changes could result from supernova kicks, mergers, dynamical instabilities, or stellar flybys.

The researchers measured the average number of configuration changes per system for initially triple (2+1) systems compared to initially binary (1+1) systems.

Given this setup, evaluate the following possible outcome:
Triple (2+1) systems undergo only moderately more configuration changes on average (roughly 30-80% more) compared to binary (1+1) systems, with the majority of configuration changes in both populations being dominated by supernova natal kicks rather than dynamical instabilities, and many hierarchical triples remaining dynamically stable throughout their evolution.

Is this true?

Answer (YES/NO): NO